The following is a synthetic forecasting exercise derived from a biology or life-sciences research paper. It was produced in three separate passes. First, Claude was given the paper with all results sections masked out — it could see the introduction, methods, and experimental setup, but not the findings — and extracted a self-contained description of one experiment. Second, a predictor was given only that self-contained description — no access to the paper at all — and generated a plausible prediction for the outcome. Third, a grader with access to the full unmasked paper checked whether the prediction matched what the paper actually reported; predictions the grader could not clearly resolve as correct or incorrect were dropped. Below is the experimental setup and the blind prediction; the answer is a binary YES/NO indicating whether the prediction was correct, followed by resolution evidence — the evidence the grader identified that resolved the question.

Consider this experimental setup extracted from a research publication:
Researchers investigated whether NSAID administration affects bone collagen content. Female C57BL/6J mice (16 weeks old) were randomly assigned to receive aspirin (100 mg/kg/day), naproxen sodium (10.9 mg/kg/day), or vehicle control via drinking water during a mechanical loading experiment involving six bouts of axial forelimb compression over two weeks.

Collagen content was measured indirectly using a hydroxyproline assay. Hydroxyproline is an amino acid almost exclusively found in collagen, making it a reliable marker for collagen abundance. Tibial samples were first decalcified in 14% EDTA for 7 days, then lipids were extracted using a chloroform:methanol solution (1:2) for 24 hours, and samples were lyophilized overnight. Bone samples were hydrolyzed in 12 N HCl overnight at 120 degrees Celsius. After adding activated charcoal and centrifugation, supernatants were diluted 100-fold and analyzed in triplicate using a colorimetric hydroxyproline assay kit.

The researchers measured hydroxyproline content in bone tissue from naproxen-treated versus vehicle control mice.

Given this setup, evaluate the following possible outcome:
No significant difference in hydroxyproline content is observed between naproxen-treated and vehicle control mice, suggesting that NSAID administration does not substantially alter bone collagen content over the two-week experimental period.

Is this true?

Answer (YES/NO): NO